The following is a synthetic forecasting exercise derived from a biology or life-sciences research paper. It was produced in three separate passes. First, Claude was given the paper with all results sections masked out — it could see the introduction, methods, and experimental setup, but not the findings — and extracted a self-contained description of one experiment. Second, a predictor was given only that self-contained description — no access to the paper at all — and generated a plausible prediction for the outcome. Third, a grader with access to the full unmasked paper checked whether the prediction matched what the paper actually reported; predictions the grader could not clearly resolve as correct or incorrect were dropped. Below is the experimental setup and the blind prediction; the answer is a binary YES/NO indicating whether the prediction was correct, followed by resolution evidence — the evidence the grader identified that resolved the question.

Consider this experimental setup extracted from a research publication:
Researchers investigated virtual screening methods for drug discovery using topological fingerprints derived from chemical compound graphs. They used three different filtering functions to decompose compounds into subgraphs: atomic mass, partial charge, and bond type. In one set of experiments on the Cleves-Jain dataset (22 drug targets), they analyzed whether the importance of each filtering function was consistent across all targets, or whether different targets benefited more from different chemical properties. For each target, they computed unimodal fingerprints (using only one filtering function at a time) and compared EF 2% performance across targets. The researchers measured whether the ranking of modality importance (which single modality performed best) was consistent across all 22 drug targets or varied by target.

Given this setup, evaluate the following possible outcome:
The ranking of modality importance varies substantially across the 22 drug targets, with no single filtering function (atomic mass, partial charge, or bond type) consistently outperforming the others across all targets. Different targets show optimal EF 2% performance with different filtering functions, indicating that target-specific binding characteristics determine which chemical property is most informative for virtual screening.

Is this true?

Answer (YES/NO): YES